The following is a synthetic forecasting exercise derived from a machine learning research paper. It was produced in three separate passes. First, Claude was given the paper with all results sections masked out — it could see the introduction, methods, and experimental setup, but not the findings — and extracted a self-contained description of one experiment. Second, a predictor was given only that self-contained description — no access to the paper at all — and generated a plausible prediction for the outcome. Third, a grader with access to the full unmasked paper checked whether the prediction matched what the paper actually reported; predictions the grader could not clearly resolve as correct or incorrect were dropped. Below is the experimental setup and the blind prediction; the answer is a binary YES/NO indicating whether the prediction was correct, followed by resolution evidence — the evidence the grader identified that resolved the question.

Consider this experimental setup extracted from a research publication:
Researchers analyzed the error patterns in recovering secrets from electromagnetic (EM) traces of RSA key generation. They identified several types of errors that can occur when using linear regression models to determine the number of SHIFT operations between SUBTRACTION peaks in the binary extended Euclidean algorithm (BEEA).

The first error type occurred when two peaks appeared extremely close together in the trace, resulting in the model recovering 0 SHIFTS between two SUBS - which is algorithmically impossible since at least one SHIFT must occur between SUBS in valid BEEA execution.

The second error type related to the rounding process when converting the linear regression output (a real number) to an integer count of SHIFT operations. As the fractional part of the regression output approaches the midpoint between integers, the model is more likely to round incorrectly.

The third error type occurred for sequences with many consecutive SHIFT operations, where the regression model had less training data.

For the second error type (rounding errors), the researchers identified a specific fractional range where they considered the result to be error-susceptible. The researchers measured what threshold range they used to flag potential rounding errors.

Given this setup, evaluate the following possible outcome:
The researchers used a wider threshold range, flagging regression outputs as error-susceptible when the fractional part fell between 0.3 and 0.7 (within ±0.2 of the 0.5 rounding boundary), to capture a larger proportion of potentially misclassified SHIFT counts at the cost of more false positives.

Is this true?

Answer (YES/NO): NO